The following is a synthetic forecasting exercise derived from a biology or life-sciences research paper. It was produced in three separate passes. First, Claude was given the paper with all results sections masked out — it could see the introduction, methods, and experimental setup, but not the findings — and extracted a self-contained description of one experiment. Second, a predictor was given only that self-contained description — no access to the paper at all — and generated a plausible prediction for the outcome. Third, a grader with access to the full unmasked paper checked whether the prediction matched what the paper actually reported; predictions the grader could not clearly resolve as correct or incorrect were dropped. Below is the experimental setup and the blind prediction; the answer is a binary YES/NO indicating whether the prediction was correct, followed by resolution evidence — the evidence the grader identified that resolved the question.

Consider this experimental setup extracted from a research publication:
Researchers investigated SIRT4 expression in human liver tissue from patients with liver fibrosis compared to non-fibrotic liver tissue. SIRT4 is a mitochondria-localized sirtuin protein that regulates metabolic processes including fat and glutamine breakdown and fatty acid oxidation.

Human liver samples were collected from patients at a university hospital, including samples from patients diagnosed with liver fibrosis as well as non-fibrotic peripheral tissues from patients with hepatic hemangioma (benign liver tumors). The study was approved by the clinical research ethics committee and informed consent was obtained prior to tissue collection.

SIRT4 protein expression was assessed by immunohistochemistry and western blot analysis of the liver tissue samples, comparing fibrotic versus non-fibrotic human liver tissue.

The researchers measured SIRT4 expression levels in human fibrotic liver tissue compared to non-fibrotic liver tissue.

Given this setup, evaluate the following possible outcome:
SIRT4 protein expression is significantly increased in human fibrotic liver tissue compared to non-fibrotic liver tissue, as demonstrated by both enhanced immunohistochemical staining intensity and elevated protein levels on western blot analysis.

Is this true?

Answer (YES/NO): NO